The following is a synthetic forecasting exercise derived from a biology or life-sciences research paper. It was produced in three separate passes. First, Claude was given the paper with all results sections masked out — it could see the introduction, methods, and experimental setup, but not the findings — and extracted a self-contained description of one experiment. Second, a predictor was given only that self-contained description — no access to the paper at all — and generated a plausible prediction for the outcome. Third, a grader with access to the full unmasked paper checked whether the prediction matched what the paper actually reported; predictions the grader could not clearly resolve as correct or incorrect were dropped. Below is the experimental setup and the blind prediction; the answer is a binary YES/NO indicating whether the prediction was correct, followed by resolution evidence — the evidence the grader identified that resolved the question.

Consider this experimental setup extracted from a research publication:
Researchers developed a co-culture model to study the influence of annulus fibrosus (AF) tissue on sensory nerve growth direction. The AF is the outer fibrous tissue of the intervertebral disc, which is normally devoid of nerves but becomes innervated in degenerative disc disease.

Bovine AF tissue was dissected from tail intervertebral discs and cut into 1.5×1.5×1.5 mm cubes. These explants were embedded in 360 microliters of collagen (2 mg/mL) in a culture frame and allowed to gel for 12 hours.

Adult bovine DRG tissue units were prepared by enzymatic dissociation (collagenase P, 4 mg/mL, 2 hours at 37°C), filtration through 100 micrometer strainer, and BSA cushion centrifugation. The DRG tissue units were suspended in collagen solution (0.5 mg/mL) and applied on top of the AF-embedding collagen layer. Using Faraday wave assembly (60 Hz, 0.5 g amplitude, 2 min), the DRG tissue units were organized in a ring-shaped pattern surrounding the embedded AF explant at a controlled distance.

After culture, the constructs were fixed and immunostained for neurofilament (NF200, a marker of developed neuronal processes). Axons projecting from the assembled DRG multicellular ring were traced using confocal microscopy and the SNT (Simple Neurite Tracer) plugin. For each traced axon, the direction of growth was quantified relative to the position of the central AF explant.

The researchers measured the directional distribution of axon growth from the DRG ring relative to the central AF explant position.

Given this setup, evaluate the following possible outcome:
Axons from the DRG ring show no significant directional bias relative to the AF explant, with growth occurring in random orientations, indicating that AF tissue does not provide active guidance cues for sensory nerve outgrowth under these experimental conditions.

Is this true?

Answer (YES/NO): NO